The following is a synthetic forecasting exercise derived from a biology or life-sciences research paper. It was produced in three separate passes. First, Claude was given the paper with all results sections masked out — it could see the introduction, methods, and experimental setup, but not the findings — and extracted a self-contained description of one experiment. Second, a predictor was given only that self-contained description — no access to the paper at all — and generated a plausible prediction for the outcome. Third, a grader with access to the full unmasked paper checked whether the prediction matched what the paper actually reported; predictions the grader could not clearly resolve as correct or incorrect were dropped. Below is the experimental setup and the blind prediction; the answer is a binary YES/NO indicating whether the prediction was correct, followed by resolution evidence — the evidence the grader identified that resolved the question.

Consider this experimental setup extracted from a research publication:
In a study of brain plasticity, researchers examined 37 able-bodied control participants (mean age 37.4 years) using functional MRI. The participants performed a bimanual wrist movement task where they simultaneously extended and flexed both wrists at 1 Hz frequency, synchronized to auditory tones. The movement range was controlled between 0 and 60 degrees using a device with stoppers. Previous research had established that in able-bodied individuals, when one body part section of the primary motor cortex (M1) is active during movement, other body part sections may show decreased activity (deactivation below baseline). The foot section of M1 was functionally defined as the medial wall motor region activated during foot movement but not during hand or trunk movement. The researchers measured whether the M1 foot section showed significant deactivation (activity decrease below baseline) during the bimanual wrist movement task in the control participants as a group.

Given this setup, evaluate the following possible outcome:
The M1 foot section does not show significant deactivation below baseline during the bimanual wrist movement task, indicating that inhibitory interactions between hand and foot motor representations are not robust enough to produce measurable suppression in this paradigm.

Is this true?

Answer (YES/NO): NO